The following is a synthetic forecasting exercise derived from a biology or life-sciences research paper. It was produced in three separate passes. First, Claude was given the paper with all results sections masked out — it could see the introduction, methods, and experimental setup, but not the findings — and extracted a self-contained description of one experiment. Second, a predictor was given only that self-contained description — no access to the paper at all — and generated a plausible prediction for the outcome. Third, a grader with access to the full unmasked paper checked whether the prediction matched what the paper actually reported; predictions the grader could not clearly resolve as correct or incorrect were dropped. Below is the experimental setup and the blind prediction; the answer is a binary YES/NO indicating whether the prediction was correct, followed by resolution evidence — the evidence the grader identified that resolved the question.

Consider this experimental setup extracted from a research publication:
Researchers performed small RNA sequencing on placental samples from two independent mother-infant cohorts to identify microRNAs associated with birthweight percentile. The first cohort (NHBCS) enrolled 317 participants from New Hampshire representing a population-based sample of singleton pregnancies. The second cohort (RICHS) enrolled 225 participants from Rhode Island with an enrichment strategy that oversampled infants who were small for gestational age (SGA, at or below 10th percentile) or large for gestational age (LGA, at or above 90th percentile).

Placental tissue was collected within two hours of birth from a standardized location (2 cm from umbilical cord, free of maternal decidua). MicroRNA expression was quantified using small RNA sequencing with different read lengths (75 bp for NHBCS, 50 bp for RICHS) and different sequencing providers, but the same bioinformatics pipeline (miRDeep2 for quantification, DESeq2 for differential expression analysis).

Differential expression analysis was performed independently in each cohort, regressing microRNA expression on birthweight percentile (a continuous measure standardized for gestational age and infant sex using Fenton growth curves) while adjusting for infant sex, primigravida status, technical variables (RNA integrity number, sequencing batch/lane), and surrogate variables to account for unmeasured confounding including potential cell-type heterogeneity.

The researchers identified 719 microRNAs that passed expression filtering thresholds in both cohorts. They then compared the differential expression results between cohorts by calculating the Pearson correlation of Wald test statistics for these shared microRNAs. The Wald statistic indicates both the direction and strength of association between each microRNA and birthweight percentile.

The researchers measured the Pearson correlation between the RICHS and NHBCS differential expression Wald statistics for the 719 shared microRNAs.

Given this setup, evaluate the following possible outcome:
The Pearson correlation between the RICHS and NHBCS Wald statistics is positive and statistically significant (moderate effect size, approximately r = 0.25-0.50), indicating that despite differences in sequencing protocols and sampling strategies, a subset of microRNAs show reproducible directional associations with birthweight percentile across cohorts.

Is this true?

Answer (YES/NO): YES